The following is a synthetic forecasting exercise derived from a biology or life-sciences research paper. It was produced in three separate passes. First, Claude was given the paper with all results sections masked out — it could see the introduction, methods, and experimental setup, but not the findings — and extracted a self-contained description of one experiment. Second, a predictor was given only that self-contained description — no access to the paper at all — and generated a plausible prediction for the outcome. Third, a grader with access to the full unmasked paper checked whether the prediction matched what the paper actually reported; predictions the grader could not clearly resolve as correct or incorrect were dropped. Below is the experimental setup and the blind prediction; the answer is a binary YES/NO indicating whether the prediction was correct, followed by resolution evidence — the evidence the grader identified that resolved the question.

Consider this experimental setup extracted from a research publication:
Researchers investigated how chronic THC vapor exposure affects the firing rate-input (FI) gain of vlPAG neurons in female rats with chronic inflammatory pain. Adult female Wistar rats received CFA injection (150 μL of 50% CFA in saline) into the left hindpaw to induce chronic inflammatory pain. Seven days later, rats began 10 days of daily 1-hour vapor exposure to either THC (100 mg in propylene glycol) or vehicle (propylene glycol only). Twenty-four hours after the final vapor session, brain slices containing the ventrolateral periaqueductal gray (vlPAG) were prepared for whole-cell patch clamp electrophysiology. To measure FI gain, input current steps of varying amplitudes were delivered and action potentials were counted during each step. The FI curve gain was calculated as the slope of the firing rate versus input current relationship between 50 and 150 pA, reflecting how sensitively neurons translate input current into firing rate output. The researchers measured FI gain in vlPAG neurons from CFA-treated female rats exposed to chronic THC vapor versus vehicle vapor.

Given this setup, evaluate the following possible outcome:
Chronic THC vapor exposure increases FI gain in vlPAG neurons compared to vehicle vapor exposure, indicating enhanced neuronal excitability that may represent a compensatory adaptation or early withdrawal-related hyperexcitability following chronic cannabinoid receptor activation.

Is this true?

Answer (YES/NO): NO